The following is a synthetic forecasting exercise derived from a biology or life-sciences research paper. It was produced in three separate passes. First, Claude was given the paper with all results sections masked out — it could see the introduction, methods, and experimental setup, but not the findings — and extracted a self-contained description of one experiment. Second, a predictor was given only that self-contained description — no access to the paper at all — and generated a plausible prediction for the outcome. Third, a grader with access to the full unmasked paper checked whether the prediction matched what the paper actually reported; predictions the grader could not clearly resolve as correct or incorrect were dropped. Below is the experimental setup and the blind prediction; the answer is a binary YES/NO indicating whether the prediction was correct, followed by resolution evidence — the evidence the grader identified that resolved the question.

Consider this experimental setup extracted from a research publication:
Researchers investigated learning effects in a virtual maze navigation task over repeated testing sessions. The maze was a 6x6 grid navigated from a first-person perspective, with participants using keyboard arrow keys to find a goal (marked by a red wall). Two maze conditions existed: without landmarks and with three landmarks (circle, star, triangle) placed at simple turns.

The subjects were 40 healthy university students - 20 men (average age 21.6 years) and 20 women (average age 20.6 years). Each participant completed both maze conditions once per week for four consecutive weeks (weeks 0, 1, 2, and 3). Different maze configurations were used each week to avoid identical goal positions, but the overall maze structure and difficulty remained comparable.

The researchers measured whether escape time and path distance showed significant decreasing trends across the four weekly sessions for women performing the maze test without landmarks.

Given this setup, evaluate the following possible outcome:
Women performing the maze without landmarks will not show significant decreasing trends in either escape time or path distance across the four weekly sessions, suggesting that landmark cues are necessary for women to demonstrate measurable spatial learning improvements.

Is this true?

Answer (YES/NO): NO